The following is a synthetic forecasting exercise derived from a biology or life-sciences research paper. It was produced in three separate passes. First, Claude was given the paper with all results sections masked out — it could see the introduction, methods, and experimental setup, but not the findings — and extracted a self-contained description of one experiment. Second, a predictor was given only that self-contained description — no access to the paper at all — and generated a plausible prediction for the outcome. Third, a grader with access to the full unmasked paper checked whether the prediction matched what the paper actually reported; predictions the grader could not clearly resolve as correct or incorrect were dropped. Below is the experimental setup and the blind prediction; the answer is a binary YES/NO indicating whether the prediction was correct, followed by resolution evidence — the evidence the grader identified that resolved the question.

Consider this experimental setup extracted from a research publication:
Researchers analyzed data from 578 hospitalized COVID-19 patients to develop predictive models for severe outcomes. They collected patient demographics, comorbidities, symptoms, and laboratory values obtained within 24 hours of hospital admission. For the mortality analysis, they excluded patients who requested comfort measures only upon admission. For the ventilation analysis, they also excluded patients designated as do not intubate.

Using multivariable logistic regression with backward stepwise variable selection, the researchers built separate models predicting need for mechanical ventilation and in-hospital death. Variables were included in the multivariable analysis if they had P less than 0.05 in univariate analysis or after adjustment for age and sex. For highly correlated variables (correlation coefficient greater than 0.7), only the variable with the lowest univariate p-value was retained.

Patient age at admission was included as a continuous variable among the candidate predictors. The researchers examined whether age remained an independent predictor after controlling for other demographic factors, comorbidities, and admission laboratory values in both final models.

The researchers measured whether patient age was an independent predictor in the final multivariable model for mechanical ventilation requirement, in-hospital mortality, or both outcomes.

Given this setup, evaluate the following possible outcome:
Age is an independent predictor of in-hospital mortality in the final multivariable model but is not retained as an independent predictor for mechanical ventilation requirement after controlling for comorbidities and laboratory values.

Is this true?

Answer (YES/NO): YES